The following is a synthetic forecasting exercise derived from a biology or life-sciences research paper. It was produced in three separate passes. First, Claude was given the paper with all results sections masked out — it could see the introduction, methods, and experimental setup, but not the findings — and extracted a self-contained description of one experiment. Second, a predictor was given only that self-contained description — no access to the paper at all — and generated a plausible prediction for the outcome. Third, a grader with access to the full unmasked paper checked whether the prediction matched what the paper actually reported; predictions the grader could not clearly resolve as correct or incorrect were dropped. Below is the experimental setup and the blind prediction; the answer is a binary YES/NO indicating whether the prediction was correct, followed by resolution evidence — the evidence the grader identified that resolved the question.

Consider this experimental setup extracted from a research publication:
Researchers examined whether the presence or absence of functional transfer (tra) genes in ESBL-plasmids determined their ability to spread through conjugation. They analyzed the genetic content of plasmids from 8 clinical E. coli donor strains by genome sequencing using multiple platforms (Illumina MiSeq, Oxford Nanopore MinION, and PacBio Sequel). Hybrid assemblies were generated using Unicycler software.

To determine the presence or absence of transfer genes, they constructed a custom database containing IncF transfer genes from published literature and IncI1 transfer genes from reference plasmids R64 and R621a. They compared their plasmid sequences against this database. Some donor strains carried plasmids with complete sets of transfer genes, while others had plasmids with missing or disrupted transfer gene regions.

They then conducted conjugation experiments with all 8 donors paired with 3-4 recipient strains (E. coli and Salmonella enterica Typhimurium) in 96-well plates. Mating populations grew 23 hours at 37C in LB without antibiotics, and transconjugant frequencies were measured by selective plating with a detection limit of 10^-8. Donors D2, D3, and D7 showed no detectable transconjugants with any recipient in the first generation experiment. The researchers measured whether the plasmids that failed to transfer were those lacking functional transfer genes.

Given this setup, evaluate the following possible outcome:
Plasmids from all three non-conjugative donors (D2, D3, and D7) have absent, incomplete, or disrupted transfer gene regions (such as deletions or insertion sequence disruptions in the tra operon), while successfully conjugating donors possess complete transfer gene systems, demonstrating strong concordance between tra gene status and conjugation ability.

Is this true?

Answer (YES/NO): YES